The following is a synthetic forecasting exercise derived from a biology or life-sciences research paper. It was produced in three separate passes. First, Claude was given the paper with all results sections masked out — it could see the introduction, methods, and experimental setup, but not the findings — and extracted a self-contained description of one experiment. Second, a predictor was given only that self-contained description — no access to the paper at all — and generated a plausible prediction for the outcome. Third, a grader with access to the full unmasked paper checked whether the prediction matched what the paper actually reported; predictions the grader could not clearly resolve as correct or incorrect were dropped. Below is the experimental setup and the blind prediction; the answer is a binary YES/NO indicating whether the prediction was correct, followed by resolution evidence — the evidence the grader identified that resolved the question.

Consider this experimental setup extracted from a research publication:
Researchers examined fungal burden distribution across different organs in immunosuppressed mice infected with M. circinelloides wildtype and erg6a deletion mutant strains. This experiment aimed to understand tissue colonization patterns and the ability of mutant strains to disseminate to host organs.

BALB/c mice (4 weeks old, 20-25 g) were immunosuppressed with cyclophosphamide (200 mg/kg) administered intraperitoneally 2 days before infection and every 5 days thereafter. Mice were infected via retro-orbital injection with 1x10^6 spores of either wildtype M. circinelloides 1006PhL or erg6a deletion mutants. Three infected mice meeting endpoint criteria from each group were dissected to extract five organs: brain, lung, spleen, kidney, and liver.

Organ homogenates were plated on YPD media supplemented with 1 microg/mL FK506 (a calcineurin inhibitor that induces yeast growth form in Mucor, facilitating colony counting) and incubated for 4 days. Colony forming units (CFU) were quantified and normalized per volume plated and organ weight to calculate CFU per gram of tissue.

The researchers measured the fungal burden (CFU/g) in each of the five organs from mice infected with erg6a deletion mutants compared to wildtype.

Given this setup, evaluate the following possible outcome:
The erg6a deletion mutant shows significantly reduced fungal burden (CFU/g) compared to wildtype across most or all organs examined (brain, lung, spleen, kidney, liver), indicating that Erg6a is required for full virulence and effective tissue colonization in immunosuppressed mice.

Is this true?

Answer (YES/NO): NO